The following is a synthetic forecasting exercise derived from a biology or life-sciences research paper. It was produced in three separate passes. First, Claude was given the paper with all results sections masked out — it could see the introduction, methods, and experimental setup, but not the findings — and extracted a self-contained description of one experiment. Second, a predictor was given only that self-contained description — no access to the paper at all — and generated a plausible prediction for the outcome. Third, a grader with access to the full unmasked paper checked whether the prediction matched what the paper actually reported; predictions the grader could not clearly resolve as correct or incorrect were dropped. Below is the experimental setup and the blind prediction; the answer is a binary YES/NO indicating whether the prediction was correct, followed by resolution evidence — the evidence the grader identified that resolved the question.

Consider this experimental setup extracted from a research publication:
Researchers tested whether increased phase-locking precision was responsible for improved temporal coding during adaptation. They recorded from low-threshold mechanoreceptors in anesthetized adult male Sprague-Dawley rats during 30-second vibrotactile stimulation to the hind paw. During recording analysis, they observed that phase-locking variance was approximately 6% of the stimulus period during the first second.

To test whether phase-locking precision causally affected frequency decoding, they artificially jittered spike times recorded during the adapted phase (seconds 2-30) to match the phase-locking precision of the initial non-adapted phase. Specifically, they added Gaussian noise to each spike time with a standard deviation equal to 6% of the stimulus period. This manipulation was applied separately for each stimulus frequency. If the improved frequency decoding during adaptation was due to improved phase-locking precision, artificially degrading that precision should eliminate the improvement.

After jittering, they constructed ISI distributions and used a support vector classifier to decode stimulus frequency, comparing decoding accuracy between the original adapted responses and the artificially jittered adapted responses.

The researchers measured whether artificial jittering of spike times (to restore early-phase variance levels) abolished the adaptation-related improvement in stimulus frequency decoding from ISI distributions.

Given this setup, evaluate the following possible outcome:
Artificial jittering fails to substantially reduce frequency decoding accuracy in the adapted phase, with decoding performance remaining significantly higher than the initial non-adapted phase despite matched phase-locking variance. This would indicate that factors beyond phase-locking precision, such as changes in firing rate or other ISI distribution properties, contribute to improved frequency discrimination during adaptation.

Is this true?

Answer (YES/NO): NO